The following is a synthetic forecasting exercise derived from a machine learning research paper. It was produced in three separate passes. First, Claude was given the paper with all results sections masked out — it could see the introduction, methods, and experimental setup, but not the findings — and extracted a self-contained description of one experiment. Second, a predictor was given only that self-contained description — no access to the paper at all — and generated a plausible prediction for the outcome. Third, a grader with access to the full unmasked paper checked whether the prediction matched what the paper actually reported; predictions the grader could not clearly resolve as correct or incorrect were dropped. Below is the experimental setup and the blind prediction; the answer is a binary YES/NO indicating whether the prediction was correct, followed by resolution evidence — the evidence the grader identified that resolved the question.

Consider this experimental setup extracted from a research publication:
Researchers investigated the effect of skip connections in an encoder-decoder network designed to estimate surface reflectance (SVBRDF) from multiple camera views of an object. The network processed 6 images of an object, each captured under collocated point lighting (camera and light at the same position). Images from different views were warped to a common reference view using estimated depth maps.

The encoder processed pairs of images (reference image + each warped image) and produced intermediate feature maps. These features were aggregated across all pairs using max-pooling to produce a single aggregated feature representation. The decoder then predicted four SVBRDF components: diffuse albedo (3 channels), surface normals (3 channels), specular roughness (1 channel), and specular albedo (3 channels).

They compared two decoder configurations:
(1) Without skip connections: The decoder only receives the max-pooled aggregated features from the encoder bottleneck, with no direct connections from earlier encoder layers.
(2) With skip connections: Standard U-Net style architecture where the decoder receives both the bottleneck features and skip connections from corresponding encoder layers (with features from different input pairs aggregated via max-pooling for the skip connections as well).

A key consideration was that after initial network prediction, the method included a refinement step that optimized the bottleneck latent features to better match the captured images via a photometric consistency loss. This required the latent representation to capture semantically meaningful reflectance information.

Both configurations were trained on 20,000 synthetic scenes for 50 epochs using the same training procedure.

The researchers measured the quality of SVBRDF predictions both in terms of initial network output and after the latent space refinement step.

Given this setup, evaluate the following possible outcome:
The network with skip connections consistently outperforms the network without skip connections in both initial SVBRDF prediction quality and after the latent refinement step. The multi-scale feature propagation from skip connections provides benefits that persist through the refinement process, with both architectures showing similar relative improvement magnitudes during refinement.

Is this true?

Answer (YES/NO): NO